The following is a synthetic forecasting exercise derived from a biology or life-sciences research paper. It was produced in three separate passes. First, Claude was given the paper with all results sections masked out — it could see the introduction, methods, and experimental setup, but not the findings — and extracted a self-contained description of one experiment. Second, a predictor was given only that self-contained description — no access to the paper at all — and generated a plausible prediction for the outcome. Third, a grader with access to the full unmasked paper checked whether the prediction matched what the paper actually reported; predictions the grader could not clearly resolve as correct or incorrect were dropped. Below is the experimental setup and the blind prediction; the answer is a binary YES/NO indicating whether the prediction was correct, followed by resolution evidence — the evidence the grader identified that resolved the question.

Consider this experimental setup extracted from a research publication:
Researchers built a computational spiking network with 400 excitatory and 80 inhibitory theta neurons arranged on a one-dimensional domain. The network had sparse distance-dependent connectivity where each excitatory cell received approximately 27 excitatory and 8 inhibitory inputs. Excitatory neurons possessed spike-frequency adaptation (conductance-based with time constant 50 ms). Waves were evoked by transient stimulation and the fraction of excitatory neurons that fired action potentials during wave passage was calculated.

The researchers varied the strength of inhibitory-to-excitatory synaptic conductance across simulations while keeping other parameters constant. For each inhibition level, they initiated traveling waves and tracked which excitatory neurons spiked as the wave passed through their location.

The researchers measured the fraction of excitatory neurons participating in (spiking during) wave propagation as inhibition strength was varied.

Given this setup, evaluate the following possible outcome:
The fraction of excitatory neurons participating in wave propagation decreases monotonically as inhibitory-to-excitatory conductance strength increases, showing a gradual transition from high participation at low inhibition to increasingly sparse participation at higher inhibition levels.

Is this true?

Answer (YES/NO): NO